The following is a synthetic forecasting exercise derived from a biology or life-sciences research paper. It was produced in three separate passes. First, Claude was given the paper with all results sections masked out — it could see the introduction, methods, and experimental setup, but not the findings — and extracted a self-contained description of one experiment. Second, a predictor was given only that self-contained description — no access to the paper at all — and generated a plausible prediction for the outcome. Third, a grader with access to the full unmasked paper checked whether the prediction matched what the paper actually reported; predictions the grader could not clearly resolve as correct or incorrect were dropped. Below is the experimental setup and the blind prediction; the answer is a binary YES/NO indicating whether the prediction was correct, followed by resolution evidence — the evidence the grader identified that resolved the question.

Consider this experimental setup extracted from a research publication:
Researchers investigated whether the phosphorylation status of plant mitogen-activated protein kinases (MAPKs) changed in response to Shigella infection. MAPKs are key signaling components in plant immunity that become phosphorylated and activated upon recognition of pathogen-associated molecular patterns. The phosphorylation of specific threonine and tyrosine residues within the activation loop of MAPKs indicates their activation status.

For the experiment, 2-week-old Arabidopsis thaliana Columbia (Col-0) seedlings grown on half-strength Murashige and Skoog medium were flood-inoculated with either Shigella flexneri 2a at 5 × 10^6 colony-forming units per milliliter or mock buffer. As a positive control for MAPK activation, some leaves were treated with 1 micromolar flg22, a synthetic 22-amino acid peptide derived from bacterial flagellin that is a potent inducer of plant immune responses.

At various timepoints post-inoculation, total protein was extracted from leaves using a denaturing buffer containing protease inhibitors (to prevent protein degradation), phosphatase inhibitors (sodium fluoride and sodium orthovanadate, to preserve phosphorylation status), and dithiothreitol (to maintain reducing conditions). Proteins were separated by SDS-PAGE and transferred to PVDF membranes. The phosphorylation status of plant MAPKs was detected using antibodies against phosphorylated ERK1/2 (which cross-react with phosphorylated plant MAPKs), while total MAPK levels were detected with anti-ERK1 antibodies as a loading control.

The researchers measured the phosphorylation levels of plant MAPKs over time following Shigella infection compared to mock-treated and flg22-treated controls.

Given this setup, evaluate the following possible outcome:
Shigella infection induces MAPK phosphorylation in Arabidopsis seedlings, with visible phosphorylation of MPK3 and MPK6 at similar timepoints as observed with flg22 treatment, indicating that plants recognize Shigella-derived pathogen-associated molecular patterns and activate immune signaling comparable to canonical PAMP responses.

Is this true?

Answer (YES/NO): NO